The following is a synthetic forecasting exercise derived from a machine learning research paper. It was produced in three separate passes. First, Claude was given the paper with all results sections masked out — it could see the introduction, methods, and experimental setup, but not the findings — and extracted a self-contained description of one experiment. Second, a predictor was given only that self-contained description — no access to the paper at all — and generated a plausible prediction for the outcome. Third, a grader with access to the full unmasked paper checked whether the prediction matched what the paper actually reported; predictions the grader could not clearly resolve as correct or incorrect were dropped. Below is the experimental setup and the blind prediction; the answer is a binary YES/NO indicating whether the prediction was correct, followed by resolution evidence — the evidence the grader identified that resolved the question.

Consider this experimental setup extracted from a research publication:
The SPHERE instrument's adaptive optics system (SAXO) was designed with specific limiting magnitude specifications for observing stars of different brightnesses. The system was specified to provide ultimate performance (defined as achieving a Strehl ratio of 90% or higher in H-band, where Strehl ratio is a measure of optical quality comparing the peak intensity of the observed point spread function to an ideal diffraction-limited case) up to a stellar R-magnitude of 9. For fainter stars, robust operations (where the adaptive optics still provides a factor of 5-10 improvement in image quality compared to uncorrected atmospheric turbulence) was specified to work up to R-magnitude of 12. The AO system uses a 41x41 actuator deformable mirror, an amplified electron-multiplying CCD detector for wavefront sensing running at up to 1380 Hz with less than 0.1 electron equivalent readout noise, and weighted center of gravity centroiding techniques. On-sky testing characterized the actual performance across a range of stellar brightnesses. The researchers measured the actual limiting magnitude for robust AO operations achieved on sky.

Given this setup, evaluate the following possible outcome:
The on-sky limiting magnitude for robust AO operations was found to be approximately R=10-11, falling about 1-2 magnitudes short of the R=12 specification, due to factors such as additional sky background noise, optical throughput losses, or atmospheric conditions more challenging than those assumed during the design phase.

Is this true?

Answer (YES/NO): NO